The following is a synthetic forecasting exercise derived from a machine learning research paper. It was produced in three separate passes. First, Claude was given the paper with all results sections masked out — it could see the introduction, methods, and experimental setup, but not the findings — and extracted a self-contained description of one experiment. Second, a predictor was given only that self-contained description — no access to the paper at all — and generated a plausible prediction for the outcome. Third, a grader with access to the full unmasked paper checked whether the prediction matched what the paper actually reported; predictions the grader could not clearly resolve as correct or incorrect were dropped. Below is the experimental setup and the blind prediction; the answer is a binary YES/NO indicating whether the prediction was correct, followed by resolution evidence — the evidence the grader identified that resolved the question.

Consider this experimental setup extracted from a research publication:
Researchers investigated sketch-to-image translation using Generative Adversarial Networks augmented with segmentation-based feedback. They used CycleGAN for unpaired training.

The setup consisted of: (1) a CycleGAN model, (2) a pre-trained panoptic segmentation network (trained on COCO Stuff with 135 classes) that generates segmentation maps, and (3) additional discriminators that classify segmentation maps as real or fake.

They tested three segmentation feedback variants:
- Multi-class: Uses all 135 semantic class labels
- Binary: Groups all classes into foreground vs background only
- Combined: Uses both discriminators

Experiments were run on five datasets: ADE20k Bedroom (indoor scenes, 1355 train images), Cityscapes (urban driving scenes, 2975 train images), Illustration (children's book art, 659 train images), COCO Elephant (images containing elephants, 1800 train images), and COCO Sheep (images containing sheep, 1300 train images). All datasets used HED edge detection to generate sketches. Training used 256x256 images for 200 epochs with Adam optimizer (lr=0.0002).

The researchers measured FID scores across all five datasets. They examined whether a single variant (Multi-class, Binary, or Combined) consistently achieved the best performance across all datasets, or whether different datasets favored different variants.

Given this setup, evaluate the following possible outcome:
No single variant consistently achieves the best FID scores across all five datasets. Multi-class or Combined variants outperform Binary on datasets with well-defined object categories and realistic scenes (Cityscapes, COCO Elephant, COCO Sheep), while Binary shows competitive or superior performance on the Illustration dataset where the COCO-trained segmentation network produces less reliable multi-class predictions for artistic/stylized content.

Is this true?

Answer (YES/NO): NO